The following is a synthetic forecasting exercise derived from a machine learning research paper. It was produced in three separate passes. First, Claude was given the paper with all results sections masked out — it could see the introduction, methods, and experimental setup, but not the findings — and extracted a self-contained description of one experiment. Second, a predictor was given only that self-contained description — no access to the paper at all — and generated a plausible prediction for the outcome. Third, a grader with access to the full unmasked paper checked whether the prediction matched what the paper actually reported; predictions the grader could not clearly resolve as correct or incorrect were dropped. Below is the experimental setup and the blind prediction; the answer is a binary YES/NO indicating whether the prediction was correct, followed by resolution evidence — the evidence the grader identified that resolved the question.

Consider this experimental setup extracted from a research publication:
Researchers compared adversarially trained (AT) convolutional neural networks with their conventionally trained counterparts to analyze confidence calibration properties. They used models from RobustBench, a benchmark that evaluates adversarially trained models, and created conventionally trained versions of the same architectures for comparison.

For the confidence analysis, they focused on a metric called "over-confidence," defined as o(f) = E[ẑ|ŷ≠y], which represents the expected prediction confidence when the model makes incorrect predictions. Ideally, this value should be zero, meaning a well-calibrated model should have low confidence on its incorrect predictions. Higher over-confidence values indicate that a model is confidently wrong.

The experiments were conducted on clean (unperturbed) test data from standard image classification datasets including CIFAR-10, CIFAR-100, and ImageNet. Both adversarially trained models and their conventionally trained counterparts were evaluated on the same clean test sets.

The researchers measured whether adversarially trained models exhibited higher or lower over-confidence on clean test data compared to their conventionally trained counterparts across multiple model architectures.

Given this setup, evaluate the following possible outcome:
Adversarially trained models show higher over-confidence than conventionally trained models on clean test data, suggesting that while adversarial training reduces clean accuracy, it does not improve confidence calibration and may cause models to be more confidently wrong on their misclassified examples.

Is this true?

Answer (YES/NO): NO